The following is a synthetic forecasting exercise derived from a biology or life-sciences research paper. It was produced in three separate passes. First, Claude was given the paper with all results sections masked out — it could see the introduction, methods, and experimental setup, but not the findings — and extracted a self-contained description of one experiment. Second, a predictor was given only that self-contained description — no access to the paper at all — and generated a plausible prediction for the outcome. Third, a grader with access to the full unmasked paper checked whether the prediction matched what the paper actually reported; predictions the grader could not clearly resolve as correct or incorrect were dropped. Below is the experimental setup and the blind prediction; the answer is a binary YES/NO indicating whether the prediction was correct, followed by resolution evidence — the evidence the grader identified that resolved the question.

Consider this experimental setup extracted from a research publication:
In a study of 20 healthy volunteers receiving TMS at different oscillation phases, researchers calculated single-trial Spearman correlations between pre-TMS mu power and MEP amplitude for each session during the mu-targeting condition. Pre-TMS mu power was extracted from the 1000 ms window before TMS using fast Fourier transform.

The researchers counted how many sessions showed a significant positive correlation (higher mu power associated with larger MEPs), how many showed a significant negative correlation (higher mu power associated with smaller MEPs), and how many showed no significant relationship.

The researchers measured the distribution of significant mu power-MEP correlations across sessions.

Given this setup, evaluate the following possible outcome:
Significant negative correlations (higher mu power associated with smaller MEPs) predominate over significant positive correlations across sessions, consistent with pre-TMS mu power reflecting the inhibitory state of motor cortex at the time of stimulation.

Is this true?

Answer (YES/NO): NO